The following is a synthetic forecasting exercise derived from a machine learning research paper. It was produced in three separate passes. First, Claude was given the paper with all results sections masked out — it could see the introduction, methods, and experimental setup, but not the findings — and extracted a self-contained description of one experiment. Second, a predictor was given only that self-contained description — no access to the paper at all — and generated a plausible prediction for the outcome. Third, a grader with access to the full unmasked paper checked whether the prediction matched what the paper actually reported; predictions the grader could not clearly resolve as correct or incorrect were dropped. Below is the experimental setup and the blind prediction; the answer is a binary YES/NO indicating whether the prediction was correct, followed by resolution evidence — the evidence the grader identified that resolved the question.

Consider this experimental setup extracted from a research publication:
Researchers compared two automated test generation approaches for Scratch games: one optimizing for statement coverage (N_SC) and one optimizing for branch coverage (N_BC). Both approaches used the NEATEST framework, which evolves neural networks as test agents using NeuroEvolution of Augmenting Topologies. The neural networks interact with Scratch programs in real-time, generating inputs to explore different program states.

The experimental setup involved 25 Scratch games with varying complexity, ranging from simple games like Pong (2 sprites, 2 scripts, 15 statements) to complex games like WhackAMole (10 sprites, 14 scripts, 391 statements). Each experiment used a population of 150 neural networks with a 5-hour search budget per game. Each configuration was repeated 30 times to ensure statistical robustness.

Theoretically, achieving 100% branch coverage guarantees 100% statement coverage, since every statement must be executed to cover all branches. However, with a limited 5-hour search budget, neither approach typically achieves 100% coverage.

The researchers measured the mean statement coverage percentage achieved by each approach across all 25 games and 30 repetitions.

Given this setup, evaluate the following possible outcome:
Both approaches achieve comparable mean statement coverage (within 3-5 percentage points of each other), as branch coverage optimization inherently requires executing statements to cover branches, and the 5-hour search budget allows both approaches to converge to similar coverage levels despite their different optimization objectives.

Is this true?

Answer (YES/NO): YES